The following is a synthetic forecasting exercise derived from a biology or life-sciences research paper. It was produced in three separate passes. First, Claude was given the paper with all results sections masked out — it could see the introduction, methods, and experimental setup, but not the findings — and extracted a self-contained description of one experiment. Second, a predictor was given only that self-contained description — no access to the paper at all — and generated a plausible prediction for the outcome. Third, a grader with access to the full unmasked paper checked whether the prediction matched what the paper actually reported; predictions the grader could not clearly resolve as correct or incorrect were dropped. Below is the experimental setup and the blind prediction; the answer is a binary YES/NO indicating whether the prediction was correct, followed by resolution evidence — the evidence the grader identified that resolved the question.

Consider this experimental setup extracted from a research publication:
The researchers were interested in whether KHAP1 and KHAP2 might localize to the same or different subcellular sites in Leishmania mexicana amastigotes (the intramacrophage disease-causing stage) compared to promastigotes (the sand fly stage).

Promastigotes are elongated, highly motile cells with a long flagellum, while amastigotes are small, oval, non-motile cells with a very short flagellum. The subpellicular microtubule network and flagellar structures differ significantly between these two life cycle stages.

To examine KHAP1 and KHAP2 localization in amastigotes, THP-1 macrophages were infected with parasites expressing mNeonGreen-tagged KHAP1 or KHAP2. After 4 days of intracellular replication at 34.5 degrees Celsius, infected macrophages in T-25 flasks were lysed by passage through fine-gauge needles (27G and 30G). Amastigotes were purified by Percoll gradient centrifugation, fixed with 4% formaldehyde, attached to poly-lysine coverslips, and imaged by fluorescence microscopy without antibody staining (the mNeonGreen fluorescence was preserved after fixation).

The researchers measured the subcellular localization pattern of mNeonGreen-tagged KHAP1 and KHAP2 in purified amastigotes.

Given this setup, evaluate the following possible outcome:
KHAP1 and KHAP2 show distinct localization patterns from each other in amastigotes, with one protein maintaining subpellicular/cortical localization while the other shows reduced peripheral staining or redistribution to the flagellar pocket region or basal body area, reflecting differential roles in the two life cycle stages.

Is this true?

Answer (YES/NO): NO